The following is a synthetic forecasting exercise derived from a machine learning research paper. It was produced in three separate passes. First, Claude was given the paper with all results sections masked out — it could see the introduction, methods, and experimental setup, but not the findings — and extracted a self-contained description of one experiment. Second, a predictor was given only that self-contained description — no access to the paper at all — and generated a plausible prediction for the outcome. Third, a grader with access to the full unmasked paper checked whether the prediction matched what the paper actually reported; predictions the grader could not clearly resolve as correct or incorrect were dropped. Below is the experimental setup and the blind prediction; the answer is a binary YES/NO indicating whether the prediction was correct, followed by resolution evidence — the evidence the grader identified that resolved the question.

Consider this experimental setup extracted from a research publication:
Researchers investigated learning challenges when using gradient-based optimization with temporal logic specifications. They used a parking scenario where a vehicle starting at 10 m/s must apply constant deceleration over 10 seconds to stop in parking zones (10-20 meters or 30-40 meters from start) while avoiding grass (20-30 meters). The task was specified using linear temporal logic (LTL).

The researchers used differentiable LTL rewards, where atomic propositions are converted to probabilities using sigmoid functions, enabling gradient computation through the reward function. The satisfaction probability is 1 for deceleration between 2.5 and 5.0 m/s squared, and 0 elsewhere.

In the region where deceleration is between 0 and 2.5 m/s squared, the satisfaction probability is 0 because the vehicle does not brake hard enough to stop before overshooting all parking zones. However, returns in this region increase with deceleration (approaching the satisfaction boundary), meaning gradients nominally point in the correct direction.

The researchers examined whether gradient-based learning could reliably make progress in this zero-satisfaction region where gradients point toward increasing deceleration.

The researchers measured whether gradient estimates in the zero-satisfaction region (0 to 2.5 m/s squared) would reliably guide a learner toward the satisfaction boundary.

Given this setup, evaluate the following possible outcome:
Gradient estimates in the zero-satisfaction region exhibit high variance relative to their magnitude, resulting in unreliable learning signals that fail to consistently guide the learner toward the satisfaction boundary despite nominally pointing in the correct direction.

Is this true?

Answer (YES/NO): YES